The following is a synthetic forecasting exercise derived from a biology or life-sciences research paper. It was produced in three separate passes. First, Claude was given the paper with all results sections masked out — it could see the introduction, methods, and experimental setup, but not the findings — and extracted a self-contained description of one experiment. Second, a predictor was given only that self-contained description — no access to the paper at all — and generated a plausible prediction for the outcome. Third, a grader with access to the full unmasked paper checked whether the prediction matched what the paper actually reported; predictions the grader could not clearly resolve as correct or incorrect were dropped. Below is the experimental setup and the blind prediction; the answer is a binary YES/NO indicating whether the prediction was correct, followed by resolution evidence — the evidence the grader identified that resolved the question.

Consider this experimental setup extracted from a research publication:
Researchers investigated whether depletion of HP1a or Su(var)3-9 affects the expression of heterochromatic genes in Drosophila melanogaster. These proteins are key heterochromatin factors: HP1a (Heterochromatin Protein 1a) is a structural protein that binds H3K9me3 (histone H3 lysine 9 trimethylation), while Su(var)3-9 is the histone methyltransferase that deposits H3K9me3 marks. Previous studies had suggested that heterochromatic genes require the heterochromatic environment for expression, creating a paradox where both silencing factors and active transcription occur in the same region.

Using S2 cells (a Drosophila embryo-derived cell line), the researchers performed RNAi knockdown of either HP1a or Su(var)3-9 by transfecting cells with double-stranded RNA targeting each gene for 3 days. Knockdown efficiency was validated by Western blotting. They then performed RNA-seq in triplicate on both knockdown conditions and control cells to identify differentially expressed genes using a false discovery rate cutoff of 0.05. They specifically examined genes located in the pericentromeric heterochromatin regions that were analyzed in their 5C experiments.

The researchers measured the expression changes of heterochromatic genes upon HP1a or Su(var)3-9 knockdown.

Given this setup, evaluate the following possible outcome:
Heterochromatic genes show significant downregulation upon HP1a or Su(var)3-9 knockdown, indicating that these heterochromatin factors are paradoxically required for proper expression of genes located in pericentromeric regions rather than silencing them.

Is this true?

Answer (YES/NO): NO